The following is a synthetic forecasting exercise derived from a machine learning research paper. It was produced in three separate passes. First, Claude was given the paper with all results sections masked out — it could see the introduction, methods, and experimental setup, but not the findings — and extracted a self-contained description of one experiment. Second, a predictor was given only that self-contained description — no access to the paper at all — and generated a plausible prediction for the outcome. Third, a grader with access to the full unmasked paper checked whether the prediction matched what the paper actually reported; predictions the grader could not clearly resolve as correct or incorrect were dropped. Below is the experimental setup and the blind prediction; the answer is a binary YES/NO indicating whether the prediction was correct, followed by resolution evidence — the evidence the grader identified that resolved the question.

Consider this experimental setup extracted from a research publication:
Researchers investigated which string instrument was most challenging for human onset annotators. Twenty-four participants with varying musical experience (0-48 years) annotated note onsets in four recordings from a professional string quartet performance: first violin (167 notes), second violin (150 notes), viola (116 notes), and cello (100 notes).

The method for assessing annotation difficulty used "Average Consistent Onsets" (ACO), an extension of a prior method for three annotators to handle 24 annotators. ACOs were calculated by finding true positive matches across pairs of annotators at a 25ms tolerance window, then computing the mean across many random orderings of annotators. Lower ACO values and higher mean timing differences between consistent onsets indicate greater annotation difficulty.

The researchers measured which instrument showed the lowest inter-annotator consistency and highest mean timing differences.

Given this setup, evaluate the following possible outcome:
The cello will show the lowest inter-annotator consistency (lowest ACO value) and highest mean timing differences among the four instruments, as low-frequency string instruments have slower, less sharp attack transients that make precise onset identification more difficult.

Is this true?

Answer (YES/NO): YES